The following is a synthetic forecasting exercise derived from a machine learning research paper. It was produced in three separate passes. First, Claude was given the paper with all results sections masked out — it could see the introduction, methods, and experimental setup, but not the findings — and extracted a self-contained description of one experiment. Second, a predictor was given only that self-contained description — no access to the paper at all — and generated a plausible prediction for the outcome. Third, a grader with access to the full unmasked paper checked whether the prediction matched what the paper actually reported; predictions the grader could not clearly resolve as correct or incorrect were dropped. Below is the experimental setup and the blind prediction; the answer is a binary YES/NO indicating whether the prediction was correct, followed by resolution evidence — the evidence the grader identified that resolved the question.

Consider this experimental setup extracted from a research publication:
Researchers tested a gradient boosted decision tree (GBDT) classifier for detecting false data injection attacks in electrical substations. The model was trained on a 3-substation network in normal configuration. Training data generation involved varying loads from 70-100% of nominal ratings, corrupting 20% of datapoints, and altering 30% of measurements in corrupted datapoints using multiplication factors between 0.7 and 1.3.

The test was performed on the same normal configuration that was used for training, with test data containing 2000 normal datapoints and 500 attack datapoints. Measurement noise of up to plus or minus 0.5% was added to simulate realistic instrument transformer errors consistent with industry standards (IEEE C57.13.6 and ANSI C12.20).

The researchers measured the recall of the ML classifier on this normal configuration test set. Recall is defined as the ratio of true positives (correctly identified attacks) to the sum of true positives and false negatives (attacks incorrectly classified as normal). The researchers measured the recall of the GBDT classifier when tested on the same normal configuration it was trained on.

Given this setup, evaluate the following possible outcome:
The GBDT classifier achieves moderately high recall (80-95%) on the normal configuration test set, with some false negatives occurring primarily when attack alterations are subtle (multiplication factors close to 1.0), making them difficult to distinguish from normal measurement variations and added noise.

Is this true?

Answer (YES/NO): NO